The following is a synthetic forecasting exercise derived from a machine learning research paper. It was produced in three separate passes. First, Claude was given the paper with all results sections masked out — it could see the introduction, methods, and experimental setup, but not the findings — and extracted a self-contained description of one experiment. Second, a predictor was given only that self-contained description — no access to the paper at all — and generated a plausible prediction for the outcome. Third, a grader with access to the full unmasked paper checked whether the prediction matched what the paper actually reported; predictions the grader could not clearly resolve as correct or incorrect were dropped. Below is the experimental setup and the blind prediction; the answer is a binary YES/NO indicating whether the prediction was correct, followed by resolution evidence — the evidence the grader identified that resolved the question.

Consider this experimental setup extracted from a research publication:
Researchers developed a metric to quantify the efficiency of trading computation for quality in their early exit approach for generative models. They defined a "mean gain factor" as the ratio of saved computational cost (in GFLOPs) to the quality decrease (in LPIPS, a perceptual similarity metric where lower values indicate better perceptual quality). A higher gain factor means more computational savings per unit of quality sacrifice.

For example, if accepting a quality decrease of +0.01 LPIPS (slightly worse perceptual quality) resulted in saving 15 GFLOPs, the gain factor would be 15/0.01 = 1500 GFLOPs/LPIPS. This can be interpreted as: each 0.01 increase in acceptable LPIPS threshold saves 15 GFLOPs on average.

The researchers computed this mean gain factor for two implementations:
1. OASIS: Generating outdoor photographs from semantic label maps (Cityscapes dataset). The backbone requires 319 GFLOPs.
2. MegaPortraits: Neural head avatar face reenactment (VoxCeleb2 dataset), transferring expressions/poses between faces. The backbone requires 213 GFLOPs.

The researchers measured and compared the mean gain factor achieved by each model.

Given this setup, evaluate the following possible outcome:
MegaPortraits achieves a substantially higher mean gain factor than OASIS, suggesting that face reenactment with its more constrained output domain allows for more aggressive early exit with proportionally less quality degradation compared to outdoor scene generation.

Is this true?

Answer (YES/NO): NO